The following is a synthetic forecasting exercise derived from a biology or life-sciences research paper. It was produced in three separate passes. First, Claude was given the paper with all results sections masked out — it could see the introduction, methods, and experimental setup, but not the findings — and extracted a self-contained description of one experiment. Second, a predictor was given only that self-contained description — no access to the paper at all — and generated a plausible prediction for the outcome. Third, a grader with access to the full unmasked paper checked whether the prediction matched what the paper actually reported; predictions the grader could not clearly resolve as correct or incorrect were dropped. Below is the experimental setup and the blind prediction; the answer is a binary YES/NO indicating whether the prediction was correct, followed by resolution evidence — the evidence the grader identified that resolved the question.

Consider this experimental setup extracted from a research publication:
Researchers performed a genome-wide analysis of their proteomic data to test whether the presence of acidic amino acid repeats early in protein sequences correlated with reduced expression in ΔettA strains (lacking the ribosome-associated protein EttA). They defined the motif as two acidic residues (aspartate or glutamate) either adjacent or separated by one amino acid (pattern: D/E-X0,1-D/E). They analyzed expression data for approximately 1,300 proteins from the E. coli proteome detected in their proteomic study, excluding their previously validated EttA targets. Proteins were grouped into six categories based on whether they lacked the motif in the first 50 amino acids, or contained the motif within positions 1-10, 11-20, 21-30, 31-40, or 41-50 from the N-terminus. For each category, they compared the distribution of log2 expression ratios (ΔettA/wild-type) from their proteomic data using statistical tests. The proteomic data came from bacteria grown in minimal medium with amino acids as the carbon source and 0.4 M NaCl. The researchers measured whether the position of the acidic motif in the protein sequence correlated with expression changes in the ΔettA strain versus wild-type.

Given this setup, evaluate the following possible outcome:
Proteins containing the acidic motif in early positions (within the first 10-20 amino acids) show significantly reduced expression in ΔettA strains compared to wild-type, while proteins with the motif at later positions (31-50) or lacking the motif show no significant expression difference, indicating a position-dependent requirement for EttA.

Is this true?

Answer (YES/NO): YES